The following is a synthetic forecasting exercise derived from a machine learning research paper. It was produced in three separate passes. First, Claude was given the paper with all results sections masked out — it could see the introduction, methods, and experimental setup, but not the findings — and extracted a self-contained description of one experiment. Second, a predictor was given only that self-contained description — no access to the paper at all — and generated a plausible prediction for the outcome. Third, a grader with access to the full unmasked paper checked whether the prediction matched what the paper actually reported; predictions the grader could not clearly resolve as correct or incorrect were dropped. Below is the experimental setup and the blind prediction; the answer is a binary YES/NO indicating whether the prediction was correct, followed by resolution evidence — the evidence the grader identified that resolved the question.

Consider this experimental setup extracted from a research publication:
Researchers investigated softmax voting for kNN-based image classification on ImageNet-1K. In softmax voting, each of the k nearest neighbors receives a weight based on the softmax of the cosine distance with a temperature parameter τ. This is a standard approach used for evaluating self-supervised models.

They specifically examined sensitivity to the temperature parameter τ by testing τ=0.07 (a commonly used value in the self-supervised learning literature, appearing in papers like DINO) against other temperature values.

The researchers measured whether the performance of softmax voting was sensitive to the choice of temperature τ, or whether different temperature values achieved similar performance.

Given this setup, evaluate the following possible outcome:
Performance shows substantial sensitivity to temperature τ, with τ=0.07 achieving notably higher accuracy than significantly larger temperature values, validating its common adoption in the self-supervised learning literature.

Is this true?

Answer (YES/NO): YES